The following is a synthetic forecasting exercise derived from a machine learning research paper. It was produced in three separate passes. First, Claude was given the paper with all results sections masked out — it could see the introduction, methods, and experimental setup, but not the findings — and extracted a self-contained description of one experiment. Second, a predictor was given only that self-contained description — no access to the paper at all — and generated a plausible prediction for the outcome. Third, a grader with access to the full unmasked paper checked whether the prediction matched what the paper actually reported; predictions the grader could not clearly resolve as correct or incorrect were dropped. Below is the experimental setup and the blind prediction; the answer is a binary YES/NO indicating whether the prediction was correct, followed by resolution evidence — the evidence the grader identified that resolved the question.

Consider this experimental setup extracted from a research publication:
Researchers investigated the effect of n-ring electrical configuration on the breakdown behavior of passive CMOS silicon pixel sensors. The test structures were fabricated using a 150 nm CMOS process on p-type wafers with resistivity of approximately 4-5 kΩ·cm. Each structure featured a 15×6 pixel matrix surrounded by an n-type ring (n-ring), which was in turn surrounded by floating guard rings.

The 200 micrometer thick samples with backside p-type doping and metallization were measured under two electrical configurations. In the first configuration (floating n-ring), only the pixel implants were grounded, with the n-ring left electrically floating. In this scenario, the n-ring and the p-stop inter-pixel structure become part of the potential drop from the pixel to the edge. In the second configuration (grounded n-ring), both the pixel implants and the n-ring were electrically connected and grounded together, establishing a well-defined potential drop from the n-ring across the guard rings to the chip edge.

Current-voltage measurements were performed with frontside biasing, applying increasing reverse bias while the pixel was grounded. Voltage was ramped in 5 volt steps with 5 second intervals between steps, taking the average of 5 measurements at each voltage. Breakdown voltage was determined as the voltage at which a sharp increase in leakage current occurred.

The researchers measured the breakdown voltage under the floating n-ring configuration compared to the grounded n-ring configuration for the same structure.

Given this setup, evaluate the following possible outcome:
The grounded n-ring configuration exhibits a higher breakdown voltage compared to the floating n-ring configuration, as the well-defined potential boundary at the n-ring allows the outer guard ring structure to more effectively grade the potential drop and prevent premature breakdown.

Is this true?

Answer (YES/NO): NO